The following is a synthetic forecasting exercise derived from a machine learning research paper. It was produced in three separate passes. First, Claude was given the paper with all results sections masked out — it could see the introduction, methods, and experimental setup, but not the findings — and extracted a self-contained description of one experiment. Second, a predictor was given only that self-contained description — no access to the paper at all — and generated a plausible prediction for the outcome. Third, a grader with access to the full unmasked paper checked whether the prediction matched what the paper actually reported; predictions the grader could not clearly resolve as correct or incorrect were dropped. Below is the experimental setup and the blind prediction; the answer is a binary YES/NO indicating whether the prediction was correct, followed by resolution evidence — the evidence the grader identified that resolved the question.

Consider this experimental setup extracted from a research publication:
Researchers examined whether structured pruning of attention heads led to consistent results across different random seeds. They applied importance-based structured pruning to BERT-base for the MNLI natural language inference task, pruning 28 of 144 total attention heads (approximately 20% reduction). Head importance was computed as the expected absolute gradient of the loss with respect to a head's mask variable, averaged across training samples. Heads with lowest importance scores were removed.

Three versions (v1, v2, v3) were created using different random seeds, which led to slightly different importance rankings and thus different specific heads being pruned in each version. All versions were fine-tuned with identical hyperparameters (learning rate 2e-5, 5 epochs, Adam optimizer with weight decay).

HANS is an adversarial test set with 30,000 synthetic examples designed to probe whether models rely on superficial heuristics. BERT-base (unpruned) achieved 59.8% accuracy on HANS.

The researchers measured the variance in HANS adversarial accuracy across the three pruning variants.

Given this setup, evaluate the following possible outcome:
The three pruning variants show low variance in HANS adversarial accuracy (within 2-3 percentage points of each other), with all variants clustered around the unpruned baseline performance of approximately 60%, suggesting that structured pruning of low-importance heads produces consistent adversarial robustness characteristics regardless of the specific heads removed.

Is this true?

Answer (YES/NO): NO